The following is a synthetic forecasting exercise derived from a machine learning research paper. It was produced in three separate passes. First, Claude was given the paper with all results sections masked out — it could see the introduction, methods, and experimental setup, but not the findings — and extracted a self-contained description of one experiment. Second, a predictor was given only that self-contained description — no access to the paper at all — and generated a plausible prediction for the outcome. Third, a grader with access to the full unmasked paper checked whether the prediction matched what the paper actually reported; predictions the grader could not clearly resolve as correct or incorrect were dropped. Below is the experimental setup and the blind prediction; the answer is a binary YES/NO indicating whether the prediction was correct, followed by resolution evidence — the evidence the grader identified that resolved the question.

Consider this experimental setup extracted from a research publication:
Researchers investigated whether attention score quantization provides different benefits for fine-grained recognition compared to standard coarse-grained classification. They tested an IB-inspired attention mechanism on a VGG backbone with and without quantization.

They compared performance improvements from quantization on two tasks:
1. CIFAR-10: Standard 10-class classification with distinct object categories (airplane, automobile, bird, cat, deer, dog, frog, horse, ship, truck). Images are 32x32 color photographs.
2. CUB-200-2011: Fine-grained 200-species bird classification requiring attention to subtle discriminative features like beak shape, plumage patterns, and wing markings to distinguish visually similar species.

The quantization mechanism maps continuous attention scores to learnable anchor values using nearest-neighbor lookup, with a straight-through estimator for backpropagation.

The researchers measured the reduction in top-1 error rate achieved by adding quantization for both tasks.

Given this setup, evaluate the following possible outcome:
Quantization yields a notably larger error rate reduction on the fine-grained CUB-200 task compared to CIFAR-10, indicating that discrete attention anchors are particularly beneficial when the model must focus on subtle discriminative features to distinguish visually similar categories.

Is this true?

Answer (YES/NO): YES